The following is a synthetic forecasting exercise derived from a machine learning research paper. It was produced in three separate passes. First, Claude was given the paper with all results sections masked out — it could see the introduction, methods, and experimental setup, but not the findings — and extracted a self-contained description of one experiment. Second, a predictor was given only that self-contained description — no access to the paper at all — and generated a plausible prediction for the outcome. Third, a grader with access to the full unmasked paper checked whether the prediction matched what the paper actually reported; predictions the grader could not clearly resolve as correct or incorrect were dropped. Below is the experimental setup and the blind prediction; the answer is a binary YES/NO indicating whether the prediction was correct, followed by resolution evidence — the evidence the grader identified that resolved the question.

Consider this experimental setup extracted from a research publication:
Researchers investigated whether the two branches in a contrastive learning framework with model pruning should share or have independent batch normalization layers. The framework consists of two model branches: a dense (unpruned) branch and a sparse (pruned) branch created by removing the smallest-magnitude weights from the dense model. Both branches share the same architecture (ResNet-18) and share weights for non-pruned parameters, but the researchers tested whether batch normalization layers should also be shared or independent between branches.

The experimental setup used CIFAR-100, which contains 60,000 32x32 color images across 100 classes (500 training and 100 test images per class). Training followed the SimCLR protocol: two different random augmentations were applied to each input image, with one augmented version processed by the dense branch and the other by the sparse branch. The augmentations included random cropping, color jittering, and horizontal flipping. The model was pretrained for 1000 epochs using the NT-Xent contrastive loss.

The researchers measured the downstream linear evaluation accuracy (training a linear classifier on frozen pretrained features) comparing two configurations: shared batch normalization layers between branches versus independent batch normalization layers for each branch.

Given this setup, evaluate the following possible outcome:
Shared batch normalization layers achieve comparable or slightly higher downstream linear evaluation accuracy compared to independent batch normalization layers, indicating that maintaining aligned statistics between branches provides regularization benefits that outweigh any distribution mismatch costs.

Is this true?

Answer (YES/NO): NO